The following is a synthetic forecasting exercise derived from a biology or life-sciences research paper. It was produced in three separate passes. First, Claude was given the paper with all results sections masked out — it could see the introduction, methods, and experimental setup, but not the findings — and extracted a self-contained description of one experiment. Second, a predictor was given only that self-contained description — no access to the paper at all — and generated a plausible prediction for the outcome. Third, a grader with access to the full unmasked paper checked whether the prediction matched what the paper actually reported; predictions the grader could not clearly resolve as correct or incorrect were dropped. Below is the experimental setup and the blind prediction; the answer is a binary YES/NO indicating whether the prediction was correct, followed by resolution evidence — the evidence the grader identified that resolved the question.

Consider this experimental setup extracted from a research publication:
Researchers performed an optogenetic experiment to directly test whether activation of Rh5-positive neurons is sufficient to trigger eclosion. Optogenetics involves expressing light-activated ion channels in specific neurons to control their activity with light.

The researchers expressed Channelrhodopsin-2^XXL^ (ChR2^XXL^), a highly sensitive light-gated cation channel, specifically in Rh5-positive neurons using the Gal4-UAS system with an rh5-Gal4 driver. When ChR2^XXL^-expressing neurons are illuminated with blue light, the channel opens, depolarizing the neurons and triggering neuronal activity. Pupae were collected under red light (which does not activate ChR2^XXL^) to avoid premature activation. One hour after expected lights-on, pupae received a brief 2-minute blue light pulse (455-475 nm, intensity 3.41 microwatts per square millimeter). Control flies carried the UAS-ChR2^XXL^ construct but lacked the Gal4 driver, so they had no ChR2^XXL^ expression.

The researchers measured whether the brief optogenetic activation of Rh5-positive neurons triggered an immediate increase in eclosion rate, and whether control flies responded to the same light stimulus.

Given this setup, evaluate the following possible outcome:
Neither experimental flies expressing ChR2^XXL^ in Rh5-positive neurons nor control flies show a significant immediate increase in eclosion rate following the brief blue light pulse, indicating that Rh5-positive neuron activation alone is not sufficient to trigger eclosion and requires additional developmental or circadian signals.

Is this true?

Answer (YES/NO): NO